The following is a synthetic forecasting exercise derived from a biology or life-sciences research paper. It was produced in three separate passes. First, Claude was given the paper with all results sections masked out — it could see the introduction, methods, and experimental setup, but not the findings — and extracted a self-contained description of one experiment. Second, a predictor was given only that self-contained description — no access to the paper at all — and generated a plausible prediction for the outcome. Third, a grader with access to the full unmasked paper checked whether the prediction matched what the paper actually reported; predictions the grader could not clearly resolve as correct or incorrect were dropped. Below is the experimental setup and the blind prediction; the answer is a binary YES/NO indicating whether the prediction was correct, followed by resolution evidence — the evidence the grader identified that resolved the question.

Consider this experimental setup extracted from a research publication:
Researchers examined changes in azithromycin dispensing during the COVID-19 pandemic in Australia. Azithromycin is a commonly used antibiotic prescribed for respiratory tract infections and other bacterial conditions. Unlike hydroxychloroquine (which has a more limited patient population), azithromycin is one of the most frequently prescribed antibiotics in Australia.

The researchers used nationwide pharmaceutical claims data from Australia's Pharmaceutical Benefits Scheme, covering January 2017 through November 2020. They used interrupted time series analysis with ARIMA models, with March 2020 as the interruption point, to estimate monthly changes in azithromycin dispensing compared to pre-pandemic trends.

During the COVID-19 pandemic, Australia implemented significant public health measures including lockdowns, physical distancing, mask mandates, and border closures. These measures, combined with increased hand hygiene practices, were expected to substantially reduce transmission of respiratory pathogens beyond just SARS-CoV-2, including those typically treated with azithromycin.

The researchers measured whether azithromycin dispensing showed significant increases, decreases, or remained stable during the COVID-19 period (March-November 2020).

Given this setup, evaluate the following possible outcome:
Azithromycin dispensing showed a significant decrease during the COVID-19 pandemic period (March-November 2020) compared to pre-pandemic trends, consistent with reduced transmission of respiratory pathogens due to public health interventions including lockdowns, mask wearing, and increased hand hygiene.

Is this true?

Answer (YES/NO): YES